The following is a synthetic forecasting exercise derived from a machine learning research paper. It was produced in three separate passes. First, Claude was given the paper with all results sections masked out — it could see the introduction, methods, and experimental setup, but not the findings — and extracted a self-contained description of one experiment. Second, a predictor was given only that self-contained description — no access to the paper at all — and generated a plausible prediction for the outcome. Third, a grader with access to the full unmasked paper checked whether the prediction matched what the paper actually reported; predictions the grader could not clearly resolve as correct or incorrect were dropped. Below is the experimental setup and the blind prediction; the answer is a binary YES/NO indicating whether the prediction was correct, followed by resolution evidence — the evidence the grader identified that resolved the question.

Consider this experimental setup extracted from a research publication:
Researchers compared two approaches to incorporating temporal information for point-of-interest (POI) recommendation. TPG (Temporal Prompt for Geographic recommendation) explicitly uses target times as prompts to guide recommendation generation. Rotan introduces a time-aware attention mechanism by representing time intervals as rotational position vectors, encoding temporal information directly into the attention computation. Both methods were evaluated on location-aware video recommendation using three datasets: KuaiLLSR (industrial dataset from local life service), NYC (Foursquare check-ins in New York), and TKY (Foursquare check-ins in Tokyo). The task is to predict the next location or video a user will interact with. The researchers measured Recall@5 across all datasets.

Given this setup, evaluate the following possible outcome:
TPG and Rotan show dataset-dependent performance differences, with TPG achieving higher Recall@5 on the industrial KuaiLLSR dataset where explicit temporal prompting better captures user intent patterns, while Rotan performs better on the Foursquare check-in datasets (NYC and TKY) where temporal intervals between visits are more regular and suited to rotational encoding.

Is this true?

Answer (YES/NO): NO